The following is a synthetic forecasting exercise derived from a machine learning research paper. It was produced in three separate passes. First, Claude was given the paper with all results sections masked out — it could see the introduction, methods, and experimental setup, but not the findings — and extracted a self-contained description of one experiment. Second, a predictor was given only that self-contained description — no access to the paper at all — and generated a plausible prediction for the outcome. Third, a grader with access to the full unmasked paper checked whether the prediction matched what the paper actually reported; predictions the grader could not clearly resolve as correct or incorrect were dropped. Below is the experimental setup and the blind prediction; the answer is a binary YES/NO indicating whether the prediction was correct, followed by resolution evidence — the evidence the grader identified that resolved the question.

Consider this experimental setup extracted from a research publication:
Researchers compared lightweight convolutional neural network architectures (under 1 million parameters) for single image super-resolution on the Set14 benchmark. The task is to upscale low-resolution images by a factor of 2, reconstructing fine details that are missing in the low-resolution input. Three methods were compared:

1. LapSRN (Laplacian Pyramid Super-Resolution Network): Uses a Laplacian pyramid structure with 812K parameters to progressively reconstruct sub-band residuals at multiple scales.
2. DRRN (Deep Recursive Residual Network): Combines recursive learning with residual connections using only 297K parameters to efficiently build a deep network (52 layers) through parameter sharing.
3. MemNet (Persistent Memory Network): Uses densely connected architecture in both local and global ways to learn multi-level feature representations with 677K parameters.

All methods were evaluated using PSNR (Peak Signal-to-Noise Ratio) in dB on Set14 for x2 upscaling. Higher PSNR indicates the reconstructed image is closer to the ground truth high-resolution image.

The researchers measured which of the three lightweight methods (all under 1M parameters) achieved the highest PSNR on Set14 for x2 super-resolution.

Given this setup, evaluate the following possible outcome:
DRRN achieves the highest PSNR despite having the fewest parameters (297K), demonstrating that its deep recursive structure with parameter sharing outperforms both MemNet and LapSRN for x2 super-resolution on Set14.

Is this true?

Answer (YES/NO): NO